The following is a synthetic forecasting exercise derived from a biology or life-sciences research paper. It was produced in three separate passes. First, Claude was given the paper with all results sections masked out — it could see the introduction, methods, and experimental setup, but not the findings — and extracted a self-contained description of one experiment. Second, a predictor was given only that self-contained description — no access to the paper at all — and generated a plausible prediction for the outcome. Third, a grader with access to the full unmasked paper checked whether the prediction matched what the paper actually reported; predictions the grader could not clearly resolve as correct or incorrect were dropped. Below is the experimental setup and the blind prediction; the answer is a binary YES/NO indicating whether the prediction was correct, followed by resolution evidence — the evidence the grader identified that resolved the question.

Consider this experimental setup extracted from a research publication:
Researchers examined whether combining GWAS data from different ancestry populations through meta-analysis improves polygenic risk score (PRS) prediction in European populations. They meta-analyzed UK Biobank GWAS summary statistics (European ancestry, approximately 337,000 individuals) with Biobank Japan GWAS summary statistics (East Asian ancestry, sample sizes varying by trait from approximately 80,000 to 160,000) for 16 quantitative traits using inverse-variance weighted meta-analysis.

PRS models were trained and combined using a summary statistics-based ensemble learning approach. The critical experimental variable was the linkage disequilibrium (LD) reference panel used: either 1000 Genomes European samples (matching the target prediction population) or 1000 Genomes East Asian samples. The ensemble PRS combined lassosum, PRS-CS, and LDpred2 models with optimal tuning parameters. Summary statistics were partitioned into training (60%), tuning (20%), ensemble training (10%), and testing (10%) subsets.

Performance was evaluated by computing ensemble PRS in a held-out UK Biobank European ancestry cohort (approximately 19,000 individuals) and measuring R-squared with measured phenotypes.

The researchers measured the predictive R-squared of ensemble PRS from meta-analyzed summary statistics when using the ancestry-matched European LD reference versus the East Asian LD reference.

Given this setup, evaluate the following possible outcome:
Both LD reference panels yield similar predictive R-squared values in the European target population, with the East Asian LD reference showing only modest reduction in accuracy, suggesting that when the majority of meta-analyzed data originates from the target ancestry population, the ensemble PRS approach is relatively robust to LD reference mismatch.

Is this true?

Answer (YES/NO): NO